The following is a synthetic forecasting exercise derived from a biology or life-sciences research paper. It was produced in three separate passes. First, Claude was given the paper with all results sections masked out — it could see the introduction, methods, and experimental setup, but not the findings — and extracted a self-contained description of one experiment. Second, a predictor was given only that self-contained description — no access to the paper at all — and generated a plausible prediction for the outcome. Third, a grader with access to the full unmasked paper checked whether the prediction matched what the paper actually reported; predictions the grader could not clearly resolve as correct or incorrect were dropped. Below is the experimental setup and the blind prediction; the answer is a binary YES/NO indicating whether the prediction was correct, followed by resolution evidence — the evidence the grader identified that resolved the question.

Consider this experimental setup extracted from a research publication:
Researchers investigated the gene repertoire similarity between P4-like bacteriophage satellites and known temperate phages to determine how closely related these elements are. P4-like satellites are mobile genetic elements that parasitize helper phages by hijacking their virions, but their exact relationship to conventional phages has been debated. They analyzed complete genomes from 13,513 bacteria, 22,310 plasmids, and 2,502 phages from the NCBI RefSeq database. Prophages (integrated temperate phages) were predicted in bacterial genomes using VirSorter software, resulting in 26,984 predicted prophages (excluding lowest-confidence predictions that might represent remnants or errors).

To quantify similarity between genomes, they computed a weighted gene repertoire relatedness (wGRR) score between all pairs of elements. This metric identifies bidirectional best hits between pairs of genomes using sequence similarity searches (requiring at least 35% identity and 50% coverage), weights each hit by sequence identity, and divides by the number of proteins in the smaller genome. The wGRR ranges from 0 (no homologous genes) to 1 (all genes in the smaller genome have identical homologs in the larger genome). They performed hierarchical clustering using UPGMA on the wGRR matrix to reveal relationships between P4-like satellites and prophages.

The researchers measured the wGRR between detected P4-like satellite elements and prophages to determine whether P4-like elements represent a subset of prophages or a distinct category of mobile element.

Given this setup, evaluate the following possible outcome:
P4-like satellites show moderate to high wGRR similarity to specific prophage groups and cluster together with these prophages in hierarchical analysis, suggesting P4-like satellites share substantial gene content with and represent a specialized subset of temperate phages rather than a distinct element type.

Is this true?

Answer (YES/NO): NO